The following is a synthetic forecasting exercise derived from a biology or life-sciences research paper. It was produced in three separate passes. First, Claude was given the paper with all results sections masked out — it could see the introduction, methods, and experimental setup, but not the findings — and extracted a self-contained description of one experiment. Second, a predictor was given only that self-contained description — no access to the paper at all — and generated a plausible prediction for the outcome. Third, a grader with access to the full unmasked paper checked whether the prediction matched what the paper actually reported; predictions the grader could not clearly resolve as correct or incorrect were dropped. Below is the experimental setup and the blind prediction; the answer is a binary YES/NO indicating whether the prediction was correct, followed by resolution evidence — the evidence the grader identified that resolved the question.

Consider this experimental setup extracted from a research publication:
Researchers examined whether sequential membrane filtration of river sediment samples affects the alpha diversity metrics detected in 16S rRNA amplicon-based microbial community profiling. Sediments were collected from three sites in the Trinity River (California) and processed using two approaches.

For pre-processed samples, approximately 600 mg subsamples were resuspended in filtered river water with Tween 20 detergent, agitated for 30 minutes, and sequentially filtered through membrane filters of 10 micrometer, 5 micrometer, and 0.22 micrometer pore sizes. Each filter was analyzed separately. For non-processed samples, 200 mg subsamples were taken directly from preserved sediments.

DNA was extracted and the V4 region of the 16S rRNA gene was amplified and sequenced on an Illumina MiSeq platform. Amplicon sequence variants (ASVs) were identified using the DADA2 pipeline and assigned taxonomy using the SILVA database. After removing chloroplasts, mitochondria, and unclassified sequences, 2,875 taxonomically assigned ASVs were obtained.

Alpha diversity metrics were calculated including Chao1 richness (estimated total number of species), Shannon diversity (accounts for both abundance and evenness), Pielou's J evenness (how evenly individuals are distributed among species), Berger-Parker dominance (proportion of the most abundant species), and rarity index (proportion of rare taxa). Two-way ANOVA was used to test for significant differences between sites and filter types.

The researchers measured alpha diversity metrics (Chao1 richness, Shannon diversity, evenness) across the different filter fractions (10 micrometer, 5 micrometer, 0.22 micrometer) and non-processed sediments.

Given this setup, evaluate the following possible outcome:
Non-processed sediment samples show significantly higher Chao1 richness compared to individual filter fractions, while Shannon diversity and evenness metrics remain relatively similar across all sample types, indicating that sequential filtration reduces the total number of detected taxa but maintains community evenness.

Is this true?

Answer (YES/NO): NO